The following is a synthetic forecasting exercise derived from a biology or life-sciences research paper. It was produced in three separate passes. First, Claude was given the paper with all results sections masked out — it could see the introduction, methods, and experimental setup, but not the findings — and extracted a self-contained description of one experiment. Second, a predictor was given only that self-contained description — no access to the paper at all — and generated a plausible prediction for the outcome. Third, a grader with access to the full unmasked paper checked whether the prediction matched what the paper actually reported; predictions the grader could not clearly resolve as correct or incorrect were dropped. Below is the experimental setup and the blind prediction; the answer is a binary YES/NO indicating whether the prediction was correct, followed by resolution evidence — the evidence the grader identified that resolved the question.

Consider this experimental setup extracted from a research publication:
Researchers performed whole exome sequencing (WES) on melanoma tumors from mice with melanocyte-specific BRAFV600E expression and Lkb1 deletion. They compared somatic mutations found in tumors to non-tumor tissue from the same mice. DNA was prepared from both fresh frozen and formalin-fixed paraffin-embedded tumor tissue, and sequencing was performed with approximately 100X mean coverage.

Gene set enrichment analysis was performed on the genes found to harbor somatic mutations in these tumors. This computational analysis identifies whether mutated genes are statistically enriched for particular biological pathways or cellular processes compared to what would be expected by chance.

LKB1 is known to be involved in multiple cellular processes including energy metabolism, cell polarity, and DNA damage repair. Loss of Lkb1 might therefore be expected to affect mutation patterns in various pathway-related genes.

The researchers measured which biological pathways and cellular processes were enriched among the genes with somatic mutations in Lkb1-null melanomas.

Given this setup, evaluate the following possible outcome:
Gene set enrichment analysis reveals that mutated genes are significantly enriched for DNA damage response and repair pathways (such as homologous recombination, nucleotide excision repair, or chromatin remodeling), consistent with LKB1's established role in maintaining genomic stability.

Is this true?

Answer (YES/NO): NO